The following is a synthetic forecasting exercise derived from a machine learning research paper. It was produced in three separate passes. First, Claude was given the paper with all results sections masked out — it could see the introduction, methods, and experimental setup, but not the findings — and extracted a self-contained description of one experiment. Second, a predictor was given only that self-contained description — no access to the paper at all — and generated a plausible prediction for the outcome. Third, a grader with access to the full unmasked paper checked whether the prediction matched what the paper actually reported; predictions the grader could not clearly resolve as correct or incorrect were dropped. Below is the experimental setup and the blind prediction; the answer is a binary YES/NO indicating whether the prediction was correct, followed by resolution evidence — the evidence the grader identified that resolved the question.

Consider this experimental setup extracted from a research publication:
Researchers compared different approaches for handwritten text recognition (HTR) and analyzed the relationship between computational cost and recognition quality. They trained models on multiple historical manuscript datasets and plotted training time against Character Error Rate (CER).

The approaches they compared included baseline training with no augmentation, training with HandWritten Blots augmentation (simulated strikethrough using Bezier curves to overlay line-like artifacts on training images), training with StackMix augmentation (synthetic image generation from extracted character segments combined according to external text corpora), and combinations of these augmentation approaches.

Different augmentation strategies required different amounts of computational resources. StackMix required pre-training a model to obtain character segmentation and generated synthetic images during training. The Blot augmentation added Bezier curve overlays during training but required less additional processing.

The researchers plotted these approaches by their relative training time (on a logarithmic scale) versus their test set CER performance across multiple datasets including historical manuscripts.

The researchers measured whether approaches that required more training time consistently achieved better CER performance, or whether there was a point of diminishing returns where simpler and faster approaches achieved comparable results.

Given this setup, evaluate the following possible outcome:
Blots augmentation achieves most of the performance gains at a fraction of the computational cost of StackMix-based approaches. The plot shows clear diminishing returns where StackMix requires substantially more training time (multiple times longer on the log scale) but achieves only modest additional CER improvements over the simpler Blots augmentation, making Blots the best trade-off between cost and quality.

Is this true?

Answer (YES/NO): NO